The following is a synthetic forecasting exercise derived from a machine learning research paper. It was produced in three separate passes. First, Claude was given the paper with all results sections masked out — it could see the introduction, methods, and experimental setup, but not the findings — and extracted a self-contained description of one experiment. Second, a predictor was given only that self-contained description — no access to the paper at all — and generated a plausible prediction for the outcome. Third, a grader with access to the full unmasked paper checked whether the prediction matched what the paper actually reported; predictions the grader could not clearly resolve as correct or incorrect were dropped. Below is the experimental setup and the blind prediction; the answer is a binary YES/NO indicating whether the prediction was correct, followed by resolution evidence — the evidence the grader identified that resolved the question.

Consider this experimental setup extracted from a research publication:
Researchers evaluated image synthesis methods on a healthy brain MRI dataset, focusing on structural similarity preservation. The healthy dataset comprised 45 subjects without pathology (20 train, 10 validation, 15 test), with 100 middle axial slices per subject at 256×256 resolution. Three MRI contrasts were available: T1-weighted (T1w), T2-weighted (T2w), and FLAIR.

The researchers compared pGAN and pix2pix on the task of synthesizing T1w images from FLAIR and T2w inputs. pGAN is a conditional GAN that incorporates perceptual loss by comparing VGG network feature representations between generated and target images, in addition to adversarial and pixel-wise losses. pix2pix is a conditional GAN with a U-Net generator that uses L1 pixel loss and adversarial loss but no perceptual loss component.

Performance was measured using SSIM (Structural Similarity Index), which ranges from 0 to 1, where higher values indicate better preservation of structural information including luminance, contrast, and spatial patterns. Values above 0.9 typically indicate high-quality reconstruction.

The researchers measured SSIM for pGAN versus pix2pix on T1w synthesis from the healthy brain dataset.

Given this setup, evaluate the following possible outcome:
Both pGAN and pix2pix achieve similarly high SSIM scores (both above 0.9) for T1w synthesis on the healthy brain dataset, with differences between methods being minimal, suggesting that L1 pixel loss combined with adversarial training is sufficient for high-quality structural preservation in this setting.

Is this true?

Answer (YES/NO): NO